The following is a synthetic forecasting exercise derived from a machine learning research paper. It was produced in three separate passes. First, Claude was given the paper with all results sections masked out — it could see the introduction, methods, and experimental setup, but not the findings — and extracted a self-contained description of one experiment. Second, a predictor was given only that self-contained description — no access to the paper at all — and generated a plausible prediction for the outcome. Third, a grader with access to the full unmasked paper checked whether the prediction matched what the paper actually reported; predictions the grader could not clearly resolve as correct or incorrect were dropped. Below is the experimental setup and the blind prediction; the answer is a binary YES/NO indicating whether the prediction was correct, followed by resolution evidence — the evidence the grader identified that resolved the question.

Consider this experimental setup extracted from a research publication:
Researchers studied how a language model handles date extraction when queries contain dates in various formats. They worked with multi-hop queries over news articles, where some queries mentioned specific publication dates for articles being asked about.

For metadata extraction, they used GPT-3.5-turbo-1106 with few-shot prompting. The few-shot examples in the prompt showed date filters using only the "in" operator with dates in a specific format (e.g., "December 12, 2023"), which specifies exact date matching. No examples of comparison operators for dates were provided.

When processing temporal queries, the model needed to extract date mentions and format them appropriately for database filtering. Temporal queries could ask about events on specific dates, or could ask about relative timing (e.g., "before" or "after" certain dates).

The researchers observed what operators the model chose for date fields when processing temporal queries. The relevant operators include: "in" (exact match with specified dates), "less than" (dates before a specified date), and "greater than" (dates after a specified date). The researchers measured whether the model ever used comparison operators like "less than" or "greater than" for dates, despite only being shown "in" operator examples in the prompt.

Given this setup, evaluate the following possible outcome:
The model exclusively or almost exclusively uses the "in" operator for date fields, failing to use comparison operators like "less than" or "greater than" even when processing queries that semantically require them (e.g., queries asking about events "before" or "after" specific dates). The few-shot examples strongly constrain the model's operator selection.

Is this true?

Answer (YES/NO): NO